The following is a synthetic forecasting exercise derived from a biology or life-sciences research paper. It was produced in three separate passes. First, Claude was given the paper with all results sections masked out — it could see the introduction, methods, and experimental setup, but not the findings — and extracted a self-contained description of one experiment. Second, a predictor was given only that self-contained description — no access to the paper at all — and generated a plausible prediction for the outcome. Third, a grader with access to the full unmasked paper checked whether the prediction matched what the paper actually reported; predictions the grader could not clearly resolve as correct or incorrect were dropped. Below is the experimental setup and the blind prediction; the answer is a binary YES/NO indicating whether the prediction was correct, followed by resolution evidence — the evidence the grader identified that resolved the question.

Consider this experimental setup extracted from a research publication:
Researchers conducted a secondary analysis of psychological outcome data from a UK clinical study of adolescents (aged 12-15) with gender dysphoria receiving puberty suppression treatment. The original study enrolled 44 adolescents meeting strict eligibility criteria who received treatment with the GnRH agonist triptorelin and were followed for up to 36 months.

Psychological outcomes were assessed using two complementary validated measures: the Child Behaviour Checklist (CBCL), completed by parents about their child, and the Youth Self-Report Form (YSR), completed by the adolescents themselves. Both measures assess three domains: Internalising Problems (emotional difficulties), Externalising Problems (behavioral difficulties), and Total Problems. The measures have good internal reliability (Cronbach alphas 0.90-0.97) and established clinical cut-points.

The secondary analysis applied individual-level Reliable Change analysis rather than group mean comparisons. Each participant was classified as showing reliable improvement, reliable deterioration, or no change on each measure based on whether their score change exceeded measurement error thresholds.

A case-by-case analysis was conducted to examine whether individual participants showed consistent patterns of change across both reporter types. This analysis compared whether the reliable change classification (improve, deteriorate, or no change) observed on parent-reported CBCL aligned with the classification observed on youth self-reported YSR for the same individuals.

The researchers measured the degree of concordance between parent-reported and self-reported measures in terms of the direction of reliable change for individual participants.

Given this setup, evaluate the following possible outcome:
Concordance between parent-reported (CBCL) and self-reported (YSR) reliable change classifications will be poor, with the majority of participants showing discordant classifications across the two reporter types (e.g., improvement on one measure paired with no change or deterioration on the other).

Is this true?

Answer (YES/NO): NO